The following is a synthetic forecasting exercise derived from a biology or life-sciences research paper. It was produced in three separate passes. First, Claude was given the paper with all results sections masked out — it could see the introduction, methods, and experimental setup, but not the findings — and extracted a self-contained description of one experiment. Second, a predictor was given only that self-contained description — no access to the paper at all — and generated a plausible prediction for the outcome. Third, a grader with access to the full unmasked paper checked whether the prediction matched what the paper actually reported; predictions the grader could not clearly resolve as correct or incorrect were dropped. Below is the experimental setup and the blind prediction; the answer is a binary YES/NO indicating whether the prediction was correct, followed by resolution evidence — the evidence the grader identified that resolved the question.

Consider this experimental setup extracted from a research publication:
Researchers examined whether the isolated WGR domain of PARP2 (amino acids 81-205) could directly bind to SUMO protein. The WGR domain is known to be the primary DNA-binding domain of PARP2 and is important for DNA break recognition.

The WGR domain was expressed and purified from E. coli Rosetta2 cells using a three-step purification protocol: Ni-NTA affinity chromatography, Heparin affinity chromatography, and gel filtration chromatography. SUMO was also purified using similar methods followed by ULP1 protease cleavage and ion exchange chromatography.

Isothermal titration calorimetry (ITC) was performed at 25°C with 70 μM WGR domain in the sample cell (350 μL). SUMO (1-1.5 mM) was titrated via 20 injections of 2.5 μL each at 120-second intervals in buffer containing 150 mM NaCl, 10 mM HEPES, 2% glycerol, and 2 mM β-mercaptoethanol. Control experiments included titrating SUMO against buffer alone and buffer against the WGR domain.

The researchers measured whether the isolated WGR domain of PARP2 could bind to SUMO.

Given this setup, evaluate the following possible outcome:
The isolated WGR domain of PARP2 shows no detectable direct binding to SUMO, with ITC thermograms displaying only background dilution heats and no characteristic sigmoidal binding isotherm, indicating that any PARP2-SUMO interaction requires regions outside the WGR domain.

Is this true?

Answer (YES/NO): YES